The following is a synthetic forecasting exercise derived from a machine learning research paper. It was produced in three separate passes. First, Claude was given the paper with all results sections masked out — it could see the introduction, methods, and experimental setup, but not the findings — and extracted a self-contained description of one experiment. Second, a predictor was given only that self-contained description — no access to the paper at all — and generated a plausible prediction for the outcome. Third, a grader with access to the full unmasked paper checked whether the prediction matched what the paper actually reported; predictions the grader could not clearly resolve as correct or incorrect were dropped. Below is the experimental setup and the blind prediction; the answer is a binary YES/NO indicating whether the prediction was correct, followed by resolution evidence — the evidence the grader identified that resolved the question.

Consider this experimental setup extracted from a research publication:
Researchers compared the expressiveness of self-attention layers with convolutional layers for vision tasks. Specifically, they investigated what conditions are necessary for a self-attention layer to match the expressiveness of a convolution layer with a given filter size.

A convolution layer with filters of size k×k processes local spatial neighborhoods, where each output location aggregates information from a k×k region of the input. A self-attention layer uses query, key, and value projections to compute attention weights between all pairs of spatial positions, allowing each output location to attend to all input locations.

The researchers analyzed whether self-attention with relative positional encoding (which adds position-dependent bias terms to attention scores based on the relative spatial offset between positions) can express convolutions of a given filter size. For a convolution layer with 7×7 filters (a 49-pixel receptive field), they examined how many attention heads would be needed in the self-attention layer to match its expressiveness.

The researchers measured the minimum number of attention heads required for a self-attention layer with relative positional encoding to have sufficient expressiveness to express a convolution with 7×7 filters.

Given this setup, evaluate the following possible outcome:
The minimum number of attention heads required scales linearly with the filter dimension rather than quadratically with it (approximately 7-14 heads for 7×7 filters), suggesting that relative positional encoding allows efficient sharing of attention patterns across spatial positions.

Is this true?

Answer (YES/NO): NO